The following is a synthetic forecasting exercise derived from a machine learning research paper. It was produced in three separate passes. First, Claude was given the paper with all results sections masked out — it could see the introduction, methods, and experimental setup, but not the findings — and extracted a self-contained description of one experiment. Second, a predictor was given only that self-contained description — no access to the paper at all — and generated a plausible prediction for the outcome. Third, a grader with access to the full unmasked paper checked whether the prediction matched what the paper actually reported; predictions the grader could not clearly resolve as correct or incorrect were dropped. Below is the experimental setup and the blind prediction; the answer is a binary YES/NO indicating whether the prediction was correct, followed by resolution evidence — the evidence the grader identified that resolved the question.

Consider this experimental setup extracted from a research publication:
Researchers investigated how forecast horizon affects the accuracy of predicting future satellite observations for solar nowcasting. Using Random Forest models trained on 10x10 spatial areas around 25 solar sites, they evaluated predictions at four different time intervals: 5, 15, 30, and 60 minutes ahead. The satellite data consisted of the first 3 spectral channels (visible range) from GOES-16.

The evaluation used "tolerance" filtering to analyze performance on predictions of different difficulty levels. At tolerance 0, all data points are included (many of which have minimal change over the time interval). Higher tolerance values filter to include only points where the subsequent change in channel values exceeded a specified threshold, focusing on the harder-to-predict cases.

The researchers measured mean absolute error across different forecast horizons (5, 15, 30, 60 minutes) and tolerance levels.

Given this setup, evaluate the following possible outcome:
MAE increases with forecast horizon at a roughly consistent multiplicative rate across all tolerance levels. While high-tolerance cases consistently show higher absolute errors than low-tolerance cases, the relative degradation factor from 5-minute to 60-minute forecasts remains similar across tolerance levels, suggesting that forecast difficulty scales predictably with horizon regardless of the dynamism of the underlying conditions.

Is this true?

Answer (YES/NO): NO